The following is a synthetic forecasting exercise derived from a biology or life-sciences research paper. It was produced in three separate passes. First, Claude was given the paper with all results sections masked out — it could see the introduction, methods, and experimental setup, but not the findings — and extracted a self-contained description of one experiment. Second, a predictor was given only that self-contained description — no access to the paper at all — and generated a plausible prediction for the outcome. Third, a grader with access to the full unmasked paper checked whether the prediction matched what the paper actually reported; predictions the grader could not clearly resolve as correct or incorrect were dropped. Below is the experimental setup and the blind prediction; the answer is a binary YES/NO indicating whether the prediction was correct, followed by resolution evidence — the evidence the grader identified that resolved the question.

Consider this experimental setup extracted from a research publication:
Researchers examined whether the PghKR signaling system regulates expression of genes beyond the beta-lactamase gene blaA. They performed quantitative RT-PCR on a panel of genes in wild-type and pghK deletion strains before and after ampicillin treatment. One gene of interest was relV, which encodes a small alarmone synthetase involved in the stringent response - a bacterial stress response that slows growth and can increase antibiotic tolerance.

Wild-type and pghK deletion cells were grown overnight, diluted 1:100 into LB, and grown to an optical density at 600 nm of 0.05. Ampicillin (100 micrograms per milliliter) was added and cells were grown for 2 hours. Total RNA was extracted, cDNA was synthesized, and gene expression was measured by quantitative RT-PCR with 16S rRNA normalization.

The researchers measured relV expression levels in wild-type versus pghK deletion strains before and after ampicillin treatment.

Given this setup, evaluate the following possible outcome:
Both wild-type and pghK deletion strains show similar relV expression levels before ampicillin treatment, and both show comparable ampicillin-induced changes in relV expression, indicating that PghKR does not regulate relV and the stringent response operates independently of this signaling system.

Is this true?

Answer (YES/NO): NO